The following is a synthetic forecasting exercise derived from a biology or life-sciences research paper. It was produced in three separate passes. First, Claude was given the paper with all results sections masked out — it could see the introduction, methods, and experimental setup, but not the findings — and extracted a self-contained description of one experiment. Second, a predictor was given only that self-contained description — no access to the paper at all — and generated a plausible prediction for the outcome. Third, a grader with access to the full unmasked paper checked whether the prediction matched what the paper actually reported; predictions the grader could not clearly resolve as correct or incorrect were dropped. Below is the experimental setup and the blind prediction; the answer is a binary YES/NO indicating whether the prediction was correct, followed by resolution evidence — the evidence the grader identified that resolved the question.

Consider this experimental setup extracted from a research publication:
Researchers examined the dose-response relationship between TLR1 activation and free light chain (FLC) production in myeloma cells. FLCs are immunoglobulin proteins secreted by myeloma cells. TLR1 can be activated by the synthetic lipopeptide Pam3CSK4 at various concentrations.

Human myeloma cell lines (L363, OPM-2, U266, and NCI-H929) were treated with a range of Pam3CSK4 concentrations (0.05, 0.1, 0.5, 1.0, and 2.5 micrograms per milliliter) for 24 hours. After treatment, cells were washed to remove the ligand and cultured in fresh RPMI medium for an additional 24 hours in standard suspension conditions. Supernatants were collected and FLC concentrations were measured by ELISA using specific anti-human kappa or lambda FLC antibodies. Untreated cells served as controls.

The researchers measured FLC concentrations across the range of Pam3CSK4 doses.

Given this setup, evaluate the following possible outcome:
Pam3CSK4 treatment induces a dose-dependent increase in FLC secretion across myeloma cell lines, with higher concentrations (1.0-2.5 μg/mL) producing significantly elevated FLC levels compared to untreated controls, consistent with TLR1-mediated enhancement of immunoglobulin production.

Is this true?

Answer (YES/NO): NO